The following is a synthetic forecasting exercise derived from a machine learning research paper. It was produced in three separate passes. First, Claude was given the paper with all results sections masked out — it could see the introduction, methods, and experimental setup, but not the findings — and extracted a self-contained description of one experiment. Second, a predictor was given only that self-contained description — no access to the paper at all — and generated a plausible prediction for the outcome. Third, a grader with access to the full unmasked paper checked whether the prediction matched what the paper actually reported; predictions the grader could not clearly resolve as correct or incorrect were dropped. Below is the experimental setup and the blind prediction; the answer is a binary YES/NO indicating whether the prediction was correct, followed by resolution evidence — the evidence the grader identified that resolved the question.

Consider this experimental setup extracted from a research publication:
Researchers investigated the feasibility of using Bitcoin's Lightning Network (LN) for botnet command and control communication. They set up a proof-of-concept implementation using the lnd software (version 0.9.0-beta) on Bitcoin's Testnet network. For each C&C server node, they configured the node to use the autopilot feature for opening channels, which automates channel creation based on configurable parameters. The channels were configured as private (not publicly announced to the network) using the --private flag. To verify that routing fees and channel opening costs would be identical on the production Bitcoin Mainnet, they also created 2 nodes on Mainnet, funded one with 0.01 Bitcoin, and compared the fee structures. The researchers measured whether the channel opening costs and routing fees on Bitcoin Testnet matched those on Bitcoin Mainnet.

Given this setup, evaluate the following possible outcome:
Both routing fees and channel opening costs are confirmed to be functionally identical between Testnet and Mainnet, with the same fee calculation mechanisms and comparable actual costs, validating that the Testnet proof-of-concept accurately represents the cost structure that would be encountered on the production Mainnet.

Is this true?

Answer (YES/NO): YES